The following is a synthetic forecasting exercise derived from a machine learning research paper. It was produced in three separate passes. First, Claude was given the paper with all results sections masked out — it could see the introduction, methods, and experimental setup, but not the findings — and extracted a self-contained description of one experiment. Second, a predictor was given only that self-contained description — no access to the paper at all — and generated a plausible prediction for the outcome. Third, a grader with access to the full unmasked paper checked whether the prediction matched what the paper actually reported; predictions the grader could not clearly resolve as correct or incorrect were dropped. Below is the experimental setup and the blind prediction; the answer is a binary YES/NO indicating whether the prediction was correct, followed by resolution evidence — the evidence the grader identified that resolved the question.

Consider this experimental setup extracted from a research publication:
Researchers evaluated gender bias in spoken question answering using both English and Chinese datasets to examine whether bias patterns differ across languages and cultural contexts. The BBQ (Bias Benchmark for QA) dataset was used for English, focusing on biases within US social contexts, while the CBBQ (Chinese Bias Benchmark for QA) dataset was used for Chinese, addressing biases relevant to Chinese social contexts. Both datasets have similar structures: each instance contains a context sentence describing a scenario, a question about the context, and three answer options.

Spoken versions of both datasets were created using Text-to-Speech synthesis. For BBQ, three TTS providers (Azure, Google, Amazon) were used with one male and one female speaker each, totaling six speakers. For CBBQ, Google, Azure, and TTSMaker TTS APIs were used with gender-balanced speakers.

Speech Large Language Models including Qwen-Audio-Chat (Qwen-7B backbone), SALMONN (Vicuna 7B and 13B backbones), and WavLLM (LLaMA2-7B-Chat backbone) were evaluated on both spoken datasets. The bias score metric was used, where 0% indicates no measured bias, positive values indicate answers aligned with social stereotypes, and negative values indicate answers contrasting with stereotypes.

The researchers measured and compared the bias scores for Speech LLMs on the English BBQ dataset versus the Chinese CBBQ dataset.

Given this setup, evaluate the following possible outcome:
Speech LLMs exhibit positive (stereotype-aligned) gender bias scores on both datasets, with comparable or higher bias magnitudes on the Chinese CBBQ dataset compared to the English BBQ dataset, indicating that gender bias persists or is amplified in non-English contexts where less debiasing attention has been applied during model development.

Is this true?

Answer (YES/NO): NO